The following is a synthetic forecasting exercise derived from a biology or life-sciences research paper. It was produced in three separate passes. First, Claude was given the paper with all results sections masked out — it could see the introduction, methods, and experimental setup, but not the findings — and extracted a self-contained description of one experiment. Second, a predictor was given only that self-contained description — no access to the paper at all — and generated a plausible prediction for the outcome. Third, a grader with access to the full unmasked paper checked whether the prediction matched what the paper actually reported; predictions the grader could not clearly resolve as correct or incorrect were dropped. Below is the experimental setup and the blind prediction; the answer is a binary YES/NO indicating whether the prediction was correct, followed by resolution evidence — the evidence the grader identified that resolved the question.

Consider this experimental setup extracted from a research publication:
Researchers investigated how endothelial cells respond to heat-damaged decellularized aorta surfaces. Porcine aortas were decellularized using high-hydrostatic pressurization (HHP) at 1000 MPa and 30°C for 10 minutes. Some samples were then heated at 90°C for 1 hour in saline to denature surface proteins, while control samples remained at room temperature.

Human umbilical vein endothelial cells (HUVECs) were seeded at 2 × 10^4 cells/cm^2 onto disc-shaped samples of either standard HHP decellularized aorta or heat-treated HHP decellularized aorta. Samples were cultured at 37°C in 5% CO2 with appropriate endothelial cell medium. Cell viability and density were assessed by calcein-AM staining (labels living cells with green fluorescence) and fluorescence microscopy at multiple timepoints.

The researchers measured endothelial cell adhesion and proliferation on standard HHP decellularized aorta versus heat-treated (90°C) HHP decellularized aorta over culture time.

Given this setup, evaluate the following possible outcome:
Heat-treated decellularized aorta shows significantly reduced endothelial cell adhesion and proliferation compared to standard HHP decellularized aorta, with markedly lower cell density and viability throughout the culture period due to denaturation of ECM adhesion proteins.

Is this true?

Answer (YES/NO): NO